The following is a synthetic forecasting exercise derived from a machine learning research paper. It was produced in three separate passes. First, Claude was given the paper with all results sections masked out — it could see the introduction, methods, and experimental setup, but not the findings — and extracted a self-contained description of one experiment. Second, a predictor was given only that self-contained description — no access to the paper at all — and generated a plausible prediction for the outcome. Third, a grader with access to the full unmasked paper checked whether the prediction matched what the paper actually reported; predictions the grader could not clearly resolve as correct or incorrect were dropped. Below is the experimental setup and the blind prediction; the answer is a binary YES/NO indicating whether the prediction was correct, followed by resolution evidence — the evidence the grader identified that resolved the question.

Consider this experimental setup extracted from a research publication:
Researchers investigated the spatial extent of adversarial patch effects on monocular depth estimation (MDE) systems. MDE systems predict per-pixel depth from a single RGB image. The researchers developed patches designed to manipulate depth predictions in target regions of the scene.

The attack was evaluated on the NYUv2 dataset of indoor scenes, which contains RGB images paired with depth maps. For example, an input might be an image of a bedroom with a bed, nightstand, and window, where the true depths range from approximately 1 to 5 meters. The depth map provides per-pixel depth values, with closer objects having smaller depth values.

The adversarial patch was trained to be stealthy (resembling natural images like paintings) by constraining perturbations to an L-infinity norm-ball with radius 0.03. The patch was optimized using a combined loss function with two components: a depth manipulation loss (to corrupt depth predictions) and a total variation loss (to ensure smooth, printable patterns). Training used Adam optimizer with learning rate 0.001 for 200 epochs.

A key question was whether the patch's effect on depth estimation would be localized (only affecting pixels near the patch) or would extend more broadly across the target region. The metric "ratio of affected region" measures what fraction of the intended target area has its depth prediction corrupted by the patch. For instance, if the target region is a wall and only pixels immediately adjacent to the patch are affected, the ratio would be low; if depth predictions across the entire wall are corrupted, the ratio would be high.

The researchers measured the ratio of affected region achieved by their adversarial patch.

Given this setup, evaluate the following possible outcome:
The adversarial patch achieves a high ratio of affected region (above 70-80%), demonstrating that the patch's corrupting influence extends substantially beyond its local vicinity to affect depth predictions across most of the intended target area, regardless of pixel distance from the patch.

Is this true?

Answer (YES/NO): YES